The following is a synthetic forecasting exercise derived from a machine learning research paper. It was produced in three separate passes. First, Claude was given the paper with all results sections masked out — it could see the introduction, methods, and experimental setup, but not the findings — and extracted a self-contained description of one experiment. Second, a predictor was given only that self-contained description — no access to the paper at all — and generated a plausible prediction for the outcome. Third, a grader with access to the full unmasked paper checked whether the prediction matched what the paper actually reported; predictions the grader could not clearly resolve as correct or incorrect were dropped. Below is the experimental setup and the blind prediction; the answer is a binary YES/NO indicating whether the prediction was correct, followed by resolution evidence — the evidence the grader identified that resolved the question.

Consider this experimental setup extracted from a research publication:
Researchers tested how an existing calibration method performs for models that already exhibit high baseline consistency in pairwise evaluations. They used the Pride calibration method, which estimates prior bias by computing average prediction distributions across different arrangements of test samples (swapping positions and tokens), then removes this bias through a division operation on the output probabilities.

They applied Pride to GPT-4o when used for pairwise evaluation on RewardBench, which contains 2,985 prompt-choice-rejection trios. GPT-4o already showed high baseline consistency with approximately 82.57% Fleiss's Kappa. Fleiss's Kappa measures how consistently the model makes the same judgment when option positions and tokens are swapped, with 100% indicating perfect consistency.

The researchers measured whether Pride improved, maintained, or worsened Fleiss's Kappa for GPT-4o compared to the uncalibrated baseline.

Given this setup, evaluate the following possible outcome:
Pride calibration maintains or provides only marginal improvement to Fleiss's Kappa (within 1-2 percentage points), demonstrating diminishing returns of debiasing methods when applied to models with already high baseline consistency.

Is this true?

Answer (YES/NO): NO